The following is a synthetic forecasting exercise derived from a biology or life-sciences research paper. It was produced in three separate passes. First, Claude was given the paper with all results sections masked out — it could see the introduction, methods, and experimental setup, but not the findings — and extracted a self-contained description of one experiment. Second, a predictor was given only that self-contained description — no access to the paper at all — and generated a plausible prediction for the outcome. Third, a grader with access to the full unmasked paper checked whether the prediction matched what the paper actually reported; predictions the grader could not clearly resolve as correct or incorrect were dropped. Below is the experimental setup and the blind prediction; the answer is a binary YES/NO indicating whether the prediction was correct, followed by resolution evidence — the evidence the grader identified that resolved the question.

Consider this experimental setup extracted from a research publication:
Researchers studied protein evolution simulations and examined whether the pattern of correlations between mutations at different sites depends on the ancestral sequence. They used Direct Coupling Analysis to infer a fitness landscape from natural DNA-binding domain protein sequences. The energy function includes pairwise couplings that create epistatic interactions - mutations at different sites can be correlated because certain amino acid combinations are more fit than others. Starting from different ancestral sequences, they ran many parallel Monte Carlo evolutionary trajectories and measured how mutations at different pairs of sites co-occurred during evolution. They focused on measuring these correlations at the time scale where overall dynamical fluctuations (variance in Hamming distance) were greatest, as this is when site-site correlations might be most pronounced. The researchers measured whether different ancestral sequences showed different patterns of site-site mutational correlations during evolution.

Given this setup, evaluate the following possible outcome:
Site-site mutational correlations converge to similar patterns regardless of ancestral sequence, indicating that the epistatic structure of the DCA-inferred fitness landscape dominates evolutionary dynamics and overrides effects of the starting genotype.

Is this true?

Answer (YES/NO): NO